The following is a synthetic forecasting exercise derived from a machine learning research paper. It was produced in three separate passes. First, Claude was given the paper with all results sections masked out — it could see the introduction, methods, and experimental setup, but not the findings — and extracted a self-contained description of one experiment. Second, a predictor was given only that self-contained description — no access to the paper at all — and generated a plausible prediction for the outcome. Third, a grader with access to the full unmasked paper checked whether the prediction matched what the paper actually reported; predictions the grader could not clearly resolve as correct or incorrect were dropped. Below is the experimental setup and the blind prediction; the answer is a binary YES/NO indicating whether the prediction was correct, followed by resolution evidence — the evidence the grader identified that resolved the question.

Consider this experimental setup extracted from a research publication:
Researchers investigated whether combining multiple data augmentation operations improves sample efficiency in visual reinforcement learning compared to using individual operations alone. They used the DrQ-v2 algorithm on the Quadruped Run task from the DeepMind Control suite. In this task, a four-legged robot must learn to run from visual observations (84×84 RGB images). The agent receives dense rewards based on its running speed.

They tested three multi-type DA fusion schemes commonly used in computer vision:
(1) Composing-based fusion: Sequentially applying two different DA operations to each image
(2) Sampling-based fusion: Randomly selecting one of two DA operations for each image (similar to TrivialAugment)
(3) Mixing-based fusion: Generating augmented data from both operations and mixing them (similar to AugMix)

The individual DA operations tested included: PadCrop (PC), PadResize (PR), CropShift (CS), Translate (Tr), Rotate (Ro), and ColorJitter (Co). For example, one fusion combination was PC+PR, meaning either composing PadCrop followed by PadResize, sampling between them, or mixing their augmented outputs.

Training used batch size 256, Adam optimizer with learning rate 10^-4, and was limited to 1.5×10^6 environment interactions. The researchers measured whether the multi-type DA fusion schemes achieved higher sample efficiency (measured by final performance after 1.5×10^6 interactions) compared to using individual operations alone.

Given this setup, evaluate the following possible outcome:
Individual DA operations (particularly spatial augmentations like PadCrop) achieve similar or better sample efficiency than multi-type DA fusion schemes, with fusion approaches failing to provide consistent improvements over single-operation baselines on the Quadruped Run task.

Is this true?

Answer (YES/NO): YES